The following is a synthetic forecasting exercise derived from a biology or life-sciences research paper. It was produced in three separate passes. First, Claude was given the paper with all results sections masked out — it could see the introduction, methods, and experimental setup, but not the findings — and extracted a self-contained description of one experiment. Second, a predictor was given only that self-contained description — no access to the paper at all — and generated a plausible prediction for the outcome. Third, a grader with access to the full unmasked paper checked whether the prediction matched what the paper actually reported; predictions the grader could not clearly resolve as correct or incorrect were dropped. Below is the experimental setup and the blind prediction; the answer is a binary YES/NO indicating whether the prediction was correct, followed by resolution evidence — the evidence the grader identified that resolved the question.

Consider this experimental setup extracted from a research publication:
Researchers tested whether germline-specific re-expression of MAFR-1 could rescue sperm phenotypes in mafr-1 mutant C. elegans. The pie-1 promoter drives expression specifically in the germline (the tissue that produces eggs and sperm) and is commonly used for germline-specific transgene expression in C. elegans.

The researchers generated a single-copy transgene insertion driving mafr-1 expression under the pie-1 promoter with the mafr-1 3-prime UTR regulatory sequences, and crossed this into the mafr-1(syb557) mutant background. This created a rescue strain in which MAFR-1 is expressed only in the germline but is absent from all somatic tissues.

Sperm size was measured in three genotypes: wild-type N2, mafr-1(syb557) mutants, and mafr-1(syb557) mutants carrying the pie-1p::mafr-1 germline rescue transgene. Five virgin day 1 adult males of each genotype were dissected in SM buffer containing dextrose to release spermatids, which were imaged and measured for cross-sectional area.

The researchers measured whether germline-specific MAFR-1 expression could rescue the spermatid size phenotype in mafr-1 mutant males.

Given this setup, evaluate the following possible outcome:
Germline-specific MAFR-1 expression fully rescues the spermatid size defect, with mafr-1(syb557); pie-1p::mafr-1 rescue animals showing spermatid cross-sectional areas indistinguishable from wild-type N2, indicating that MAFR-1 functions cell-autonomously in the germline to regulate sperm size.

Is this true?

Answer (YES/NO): YES